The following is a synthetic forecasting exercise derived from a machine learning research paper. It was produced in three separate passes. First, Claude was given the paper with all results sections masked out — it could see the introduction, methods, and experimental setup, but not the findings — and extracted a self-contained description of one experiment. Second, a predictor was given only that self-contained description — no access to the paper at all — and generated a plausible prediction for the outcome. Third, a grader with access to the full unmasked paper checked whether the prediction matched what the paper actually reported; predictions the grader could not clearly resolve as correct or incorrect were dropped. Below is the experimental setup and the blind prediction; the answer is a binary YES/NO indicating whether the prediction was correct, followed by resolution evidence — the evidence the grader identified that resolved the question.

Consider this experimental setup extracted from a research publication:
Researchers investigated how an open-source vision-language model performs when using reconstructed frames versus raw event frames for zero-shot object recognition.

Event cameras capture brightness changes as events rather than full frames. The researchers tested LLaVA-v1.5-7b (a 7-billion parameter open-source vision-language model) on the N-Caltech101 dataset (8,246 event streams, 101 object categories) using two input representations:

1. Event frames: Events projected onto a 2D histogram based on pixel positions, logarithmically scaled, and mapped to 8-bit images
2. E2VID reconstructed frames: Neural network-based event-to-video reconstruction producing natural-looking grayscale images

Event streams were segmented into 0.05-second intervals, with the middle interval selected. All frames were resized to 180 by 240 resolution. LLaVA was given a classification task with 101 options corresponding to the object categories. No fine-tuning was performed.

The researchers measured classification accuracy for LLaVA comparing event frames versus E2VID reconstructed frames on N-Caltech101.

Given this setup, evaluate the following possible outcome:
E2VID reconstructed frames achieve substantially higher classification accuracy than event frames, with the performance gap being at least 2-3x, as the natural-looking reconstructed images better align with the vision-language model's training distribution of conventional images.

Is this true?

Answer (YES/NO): NO